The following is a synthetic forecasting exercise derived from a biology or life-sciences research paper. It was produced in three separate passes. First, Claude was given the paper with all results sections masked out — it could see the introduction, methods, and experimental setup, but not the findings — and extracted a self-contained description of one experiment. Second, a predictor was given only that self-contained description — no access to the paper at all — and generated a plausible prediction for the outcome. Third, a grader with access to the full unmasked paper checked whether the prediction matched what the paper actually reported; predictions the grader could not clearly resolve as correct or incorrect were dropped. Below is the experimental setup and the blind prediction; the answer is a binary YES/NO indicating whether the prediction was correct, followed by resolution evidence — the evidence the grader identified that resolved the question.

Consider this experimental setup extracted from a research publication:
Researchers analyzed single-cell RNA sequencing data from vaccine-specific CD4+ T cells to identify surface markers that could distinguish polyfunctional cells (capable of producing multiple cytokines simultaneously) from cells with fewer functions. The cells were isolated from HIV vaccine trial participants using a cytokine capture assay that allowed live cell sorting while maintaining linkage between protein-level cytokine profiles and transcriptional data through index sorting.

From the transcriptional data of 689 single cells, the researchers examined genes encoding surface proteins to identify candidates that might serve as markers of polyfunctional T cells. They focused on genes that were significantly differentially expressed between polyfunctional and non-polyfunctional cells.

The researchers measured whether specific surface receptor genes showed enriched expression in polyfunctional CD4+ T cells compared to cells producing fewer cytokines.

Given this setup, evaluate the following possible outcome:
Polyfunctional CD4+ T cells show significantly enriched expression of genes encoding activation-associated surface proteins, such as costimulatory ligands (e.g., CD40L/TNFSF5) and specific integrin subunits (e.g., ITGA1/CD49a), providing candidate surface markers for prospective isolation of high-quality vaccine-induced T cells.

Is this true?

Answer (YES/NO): NO